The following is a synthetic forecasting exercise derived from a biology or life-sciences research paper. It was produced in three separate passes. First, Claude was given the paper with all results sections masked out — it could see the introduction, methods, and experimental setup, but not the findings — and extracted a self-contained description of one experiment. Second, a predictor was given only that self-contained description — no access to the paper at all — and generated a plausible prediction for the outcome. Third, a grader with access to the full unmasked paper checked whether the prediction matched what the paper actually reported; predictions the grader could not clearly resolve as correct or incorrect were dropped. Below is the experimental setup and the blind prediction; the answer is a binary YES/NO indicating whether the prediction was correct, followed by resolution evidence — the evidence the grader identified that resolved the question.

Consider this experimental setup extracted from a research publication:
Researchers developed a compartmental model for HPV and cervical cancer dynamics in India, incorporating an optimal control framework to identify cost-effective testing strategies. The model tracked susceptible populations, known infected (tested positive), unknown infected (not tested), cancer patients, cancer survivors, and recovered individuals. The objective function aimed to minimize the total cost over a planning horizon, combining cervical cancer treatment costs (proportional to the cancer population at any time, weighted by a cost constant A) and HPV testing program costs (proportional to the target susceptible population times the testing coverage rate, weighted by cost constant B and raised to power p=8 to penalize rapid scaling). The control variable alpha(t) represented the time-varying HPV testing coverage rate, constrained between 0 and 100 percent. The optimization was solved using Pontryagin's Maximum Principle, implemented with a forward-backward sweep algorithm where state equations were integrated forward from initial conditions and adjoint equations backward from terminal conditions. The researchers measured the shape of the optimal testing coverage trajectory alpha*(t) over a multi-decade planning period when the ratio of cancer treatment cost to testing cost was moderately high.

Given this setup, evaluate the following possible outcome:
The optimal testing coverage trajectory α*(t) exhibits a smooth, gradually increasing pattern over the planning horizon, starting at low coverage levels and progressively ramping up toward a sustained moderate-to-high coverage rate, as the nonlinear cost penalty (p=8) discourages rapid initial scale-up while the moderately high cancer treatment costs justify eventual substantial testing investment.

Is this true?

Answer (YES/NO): NO